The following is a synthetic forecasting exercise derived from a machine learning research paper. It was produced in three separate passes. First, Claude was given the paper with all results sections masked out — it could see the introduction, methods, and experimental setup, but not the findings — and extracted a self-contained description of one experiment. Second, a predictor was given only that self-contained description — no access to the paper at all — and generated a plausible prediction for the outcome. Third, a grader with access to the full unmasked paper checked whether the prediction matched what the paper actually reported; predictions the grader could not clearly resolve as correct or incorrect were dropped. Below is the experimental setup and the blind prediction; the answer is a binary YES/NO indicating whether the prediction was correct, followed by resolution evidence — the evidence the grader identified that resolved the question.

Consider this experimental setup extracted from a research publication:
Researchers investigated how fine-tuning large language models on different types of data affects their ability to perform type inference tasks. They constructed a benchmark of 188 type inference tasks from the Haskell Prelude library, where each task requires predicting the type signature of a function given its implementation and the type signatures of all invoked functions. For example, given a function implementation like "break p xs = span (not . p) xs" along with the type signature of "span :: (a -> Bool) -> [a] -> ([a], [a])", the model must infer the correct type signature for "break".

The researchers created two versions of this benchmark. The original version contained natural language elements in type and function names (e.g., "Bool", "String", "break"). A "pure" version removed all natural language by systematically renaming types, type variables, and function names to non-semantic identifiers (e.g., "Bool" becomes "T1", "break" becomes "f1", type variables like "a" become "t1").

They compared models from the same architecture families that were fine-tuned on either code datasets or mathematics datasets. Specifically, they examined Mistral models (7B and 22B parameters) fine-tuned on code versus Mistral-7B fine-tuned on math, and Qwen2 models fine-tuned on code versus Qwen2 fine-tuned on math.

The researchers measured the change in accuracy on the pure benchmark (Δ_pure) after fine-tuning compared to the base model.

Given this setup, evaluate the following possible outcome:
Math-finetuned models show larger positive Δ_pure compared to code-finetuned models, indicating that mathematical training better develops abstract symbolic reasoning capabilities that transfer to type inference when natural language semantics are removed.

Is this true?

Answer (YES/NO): YES